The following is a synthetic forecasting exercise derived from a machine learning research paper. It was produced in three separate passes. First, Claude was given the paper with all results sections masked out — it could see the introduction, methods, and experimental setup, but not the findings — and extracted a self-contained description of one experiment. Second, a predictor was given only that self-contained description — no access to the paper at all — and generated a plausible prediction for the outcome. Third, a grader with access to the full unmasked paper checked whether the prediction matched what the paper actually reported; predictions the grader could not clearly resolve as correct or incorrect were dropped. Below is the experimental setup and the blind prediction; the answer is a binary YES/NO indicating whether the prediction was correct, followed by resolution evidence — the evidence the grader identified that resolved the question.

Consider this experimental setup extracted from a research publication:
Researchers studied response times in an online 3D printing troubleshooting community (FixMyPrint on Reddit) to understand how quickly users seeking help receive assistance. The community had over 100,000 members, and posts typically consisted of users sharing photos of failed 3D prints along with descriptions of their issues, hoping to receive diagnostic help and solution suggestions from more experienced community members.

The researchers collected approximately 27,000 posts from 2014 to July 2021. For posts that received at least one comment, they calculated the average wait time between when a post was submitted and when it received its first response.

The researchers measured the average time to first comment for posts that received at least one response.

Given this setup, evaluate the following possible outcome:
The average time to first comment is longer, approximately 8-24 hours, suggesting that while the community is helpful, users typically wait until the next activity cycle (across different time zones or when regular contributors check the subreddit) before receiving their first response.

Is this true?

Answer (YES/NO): YES